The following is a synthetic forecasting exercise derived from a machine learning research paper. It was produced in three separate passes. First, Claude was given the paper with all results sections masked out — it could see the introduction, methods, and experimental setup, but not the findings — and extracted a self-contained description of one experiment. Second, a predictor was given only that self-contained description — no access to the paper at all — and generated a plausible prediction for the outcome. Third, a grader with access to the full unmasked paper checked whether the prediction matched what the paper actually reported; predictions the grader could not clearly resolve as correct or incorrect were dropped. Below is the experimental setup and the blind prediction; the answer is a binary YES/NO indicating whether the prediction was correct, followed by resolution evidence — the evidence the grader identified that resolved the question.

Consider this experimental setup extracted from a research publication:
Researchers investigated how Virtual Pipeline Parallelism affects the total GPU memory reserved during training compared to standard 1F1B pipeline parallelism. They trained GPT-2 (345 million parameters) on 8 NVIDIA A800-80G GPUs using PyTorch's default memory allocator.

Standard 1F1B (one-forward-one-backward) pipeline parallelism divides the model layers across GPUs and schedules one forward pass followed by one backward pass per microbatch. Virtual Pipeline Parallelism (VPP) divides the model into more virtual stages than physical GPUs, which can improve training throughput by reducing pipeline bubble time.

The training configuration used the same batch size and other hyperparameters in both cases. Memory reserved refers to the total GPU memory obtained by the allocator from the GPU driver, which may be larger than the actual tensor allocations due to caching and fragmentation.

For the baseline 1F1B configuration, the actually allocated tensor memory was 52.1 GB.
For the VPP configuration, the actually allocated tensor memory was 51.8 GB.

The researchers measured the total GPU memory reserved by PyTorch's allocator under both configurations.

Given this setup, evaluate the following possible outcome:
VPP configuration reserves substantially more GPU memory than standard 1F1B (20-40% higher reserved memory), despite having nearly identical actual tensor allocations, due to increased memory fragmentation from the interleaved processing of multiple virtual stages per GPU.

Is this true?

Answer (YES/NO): NO